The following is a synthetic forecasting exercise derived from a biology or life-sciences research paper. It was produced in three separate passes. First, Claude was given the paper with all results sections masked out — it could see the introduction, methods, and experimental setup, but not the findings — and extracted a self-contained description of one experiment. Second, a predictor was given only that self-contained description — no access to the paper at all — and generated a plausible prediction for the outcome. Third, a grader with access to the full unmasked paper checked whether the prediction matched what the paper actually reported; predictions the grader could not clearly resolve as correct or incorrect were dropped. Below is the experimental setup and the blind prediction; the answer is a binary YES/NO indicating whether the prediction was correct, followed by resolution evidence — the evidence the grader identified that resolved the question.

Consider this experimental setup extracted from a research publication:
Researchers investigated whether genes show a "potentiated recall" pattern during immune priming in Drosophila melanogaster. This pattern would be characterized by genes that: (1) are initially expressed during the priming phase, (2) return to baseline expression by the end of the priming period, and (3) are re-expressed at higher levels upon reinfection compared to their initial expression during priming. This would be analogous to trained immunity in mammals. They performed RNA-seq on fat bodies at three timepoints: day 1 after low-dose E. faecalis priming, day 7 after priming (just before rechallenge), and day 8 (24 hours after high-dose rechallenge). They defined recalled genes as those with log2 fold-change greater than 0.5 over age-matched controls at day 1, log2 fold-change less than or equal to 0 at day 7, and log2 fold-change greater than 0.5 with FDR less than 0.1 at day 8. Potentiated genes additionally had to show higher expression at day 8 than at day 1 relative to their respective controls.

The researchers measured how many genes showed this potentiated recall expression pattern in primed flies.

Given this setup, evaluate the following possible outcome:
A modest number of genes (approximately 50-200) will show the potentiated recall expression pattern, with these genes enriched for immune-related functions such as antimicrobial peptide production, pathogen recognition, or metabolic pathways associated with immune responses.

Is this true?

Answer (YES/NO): NO